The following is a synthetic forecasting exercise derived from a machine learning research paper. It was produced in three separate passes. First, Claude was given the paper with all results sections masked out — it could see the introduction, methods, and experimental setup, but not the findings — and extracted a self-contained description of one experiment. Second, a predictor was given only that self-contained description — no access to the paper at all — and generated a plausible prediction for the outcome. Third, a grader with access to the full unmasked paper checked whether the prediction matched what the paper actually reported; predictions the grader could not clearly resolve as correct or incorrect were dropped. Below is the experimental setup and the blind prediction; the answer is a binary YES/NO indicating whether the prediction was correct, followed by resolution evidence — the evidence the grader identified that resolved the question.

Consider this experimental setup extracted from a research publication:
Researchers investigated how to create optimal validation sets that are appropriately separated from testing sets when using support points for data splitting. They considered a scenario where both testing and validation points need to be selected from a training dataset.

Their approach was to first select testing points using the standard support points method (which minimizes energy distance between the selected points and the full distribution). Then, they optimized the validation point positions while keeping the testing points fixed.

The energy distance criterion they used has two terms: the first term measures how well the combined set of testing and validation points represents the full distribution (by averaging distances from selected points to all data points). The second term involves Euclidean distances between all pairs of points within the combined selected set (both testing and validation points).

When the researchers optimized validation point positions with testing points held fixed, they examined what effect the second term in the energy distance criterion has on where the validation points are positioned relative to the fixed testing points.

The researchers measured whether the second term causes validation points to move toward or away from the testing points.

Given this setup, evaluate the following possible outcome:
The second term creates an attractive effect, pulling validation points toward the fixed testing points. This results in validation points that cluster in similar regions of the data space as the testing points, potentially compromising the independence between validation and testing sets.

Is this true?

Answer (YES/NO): NO